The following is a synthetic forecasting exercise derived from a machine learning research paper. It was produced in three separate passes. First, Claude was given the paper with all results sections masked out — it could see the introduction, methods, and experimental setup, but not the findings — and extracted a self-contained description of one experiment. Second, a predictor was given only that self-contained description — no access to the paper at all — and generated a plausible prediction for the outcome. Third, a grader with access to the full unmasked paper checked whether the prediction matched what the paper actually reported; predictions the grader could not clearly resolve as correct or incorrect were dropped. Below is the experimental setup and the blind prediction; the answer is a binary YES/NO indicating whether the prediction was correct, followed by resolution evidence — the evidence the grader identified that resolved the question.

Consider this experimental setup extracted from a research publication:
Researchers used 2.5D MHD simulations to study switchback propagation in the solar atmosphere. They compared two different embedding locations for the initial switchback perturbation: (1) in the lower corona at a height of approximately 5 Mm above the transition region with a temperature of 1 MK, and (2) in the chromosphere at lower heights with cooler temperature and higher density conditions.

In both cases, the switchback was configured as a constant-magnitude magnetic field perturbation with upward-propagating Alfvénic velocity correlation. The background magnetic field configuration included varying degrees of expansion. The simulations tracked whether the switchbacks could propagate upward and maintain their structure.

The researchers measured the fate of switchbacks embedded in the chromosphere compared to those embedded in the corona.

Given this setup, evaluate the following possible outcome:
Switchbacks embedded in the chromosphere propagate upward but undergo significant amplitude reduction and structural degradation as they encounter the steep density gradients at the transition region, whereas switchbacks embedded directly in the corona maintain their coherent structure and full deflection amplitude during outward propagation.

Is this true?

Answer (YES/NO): NO